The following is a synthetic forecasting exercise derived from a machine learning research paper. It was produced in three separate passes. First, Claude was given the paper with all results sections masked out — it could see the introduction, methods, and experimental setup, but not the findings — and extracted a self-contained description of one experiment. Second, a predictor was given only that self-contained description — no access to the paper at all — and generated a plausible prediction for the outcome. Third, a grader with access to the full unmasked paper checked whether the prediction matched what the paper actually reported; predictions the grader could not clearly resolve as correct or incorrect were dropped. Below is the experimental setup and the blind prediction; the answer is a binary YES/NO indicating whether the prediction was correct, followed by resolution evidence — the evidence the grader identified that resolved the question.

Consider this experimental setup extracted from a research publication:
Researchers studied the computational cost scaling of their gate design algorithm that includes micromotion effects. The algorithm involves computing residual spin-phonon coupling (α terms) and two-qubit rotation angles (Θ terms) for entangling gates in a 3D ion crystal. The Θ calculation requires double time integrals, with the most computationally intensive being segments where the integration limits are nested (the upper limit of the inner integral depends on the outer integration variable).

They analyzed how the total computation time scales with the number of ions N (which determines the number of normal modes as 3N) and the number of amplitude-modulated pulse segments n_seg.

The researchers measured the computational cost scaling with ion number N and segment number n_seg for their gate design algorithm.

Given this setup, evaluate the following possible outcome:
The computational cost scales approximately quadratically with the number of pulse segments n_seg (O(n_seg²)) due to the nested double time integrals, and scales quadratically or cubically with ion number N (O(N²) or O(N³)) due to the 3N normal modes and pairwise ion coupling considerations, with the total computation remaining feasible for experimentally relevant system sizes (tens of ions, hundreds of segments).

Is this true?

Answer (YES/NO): NO